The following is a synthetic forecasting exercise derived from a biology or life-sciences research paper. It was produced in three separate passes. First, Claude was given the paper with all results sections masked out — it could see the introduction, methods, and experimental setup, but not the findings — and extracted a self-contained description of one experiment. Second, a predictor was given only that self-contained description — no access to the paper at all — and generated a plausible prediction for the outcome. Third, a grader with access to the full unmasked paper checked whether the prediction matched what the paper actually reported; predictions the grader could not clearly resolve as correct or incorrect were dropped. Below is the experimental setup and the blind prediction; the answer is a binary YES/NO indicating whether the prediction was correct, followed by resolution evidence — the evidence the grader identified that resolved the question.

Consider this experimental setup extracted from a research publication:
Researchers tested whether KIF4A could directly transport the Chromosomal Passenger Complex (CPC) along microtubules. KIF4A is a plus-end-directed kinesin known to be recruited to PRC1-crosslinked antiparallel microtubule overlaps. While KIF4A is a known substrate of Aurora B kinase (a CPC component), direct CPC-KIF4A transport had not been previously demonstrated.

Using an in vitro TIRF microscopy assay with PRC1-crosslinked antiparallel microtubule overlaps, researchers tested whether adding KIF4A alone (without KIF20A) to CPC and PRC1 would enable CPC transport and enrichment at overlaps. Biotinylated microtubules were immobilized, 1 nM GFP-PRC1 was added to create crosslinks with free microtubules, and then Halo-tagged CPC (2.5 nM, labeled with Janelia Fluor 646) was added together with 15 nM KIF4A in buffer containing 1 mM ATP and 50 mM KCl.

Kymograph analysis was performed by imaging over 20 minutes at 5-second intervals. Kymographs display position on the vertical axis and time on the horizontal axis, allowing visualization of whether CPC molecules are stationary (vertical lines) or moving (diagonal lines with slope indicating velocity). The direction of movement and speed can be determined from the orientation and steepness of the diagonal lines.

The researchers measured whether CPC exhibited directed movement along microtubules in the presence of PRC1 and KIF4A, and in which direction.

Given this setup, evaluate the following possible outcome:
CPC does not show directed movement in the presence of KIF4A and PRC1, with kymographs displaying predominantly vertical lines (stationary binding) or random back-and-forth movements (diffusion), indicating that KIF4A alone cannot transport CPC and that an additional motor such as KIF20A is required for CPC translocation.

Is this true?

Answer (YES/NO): NO